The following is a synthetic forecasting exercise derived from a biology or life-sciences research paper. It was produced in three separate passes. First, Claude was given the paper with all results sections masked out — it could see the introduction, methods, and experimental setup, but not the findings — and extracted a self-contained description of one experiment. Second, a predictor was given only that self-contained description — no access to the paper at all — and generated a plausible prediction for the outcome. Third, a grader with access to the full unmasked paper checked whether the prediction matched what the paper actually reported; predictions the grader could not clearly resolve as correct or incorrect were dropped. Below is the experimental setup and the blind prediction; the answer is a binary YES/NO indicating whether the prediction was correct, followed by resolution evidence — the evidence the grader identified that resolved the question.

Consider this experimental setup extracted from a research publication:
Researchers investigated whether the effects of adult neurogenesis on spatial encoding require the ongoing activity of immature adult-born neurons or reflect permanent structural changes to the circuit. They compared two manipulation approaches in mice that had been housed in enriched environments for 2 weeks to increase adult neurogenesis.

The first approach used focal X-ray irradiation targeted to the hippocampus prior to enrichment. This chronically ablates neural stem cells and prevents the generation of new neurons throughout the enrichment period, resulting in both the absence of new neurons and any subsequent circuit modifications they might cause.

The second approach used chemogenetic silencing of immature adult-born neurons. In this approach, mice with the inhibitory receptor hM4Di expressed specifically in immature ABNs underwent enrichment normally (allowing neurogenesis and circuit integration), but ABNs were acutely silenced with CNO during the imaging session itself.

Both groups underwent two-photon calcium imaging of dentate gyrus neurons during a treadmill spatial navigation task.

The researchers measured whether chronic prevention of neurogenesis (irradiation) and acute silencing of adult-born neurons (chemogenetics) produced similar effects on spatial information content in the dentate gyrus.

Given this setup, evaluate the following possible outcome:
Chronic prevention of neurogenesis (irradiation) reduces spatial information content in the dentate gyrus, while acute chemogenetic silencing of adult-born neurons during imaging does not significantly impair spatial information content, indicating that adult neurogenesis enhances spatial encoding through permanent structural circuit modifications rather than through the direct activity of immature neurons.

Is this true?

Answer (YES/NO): NO